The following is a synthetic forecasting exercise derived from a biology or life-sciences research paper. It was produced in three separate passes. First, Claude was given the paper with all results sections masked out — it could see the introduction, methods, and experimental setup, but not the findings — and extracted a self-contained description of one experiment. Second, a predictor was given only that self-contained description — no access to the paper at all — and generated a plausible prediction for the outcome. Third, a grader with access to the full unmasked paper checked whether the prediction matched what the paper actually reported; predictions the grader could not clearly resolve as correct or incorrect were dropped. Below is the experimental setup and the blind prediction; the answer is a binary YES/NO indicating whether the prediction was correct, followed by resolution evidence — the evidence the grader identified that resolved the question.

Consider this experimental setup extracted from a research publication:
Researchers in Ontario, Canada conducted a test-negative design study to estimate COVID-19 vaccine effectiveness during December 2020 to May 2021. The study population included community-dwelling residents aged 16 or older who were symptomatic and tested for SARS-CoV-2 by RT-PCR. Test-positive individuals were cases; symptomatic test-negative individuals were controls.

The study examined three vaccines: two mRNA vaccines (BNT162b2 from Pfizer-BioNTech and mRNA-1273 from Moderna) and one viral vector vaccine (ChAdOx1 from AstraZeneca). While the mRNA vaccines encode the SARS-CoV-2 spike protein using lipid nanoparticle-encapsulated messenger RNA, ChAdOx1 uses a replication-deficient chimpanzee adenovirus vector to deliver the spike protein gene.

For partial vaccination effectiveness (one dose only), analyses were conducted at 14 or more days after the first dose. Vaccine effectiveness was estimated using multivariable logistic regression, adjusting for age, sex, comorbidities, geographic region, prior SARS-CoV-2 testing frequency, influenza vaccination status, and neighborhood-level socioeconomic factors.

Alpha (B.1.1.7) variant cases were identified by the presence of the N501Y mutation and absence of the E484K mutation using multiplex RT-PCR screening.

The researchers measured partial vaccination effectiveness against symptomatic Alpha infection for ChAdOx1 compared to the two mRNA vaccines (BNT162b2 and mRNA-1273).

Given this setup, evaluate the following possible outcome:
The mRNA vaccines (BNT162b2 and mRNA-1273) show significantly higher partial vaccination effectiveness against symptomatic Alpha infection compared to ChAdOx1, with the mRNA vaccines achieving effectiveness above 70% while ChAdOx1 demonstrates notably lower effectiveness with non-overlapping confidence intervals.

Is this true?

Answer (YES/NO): NO